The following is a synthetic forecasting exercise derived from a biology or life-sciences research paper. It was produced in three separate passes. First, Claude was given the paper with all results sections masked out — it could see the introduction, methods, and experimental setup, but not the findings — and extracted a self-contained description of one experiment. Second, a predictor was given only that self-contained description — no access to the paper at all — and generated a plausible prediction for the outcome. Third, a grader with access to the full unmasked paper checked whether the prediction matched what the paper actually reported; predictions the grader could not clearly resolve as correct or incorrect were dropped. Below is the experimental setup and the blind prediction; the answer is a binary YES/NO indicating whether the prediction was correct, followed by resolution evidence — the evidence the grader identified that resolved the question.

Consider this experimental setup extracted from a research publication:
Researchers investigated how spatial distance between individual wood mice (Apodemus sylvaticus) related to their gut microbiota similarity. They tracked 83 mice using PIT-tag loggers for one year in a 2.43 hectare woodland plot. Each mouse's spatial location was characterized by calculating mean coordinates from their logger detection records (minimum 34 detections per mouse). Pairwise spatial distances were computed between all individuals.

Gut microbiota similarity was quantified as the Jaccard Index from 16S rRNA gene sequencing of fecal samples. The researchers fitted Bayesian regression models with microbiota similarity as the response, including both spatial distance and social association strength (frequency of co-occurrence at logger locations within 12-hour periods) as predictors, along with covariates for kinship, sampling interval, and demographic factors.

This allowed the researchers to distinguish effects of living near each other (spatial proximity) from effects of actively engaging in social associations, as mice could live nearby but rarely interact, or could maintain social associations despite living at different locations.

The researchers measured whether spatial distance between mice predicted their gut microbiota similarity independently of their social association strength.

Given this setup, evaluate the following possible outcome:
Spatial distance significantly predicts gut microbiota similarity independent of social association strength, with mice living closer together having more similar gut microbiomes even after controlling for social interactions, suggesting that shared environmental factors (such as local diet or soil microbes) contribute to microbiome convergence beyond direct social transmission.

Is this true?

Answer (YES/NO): YES